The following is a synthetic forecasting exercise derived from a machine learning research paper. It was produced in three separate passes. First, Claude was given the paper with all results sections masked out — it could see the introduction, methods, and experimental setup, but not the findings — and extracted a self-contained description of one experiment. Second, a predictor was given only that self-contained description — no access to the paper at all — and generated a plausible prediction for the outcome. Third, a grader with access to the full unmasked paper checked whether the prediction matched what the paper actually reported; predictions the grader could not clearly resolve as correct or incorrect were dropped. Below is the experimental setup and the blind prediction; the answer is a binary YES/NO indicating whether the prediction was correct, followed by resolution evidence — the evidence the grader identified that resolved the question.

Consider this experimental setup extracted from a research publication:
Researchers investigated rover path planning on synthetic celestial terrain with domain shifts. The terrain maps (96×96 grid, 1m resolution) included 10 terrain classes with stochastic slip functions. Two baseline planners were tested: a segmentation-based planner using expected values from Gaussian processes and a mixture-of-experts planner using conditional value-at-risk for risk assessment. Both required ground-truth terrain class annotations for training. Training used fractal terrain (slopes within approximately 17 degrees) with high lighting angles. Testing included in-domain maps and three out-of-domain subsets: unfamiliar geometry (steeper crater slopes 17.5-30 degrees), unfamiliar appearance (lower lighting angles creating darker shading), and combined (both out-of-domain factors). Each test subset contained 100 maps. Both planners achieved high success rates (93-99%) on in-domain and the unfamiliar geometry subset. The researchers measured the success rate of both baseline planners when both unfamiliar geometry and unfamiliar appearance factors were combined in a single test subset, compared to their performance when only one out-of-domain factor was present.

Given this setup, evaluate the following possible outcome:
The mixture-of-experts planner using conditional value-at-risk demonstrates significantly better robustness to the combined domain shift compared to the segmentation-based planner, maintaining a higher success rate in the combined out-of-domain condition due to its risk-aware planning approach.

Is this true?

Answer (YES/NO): NO